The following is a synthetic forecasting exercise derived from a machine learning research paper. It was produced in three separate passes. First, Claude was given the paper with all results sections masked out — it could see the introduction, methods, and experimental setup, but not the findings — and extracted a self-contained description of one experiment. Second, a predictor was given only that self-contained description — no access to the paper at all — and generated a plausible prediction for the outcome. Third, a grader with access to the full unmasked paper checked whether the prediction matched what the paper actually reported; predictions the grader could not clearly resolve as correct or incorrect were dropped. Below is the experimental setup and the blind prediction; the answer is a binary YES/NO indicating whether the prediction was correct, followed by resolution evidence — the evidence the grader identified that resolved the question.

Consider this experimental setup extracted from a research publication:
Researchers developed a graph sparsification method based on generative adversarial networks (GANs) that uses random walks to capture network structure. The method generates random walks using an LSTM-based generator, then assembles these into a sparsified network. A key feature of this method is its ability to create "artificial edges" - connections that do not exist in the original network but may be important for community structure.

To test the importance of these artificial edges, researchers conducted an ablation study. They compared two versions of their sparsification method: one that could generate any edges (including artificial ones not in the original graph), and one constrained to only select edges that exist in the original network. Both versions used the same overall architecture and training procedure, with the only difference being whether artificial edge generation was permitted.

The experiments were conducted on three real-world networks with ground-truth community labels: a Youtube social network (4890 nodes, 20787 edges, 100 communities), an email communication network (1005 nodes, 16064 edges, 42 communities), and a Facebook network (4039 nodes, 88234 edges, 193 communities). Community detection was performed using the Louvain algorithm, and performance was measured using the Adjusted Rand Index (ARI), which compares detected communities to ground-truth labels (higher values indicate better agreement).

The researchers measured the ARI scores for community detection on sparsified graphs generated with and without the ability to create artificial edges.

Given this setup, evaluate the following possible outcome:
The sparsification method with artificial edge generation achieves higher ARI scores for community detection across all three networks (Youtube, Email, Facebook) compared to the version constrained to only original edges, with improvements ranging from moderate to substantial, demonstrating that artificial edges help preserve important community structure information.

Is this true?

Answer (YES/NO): YES